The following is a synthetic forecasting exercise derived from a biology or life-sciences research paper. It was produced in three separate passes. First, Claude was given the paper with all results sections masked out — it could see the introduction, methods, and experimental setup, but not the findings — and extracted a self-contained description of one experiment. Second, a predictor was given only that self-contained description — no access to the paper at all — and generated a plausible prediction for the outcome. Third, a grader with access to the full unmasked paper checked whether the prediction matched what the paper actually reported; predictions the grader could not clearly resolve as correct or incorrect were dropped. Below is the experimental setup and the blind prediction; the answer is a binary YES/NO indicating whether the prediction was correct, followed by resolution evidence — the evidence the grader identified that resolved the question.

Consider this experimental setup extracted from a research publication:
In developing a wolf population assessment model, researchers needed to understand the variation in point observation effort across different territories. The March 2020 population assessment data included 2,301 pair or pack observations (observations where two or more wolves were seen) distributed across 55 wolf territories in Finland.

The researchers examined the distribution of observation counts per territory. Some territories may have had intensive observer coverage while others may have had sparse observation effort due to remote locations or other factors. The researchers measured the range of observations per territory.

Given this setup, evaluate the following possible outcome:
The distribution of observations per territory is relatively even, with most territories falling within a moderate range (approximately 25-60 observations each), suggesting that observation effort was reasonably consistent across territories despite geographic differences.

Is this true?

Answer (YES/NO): NO